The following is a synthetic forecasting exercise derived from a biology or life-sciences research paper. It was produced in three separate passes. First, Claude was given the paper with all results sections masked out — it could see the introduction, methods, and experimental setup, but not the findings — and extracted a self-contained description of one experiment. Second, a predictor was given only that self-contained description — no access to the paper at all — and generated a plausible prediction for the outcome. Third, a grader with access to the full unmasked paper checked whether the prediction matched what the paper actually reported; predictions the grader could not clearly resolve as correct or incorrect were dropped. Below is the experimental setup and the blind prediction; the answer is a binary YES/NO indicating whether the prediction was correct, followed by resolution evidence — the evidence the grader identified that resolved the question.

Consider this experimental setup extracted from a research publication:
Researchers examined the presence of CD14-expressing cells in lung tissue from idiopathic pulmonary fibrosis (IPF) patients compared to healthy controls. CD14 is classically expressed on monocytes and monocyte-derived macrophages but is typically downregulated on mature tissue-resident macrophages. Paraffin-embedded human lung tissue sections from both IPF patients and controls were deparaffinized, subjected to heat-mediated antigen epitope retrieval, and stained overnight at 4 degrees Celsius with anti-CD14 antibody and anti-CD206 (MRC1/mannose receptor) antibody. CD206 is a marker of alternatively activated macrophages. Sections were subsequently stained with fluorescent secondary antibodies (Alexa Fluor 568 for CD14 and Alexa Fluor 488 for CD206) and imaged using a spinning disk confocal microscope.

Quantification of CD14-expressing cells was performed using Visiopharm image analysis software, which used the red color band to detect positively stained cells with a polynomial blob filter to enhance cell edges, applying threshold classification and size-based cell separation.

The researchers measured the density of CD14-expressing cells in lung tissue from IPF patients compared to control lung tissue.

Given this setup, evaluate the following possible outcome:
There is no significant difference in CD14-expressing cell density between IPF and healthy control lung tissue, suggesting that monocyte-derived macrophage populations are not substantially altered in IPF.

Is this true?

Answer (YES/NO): NO